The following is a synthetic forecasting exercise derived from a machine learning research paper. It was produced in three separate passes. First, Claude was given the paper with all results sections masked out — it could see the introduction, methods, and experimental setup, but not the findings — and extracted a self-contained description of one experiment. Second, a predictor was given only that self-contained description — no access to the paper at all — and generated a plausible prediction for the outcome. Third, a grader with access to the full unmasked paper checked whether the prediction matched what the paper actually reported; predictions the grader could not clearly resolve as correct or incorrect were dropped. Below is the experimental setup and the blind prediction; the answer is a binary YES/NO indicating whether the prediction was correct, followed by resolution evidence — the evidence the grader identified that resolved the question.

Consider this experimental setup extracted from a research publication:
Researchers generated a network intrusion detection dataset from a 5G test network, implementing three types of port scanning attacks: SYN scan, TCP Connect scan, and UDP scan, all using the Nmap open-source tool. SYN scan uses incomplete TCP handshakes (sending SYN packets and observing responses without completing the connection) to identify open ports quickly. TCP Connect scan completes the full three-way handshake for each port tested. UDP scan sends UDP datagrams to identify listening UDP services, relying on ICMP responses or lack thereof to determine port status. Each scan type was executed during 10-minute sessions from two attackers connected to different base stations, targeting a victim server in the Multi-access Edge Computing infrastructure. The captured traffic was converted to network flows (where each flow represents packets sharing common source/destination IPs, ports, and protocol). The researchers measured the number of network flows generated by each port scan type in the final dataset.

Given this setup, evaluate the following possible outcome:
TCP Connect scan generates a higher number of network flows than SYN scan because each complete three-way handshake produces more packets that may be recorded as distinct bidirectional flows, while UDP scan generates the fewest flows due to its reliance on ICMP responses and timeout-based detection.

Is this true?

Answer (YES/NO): YES